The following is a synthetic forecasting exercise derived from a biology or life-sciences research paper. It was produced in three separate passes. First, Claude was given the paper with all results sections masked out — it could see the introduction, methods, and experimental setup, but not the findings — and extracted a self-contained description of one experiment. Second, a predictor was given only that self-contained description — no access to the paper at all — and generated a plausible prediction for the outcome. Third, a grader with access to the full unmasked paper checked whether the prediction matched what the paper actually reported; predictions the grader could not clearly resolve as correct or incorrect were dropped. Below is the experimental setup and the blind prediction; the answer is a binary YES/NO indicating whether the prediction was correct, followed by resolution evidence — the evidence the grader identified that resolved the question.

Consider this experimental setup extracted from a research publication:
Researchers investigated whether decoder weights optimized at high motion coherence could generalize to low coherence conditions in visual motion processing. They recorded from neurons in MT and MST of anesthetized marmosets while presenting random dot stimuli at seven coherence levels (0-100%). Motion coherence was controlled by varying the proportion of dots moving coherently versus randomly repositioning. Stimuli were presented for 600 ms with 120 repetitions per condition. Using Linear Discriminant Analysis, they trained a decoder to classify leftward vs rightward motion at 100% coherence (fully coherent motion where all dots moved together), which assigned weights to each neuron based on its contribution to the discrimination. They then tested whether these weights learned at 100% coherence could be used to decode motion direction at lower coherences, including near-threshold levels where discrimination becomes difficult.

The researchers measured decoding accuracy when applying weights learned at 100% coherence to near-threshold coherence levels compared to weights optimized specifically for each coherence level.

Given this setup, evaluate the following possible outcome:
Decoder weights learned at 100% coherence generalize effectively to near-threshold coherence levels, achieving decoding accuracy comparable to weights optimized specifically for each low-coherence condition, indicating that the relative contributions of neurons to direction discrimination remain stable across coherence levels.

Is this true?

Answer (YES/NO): YES